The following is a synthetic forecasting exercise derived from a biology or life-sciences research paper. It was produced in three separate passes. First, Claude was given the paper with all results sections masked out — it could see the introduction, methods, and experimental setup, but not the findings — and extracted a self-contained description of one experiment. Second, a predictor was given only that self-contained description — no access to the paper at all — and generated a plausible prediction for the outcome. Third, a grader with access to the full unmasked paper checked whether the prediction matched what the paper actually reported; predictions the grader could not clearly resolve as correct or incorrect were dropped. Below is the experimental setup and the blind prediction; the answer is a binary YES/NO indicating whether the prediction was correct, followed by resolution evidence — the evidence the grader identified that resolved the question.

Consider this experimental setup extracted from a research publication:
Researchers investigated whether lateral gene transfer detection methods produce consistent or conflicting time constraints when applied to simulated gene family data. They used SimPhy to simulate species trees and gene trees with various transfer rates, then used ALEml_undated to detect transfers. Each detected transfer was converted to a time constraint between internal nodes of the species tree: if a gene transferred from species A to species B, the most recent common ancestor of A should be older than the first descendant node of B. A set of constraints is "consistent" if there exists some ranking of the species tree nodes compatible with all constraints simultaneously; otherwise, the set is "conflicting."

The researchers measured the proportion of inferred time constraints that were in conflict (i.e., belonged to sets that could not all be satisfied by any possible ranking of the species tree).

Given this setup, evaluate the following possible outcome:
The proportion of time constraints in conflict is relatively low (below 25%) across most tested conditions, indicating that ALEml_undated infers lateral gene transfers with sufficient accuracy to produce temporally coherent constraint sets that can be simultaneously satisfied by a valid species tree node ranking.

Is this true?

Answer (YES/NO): YES